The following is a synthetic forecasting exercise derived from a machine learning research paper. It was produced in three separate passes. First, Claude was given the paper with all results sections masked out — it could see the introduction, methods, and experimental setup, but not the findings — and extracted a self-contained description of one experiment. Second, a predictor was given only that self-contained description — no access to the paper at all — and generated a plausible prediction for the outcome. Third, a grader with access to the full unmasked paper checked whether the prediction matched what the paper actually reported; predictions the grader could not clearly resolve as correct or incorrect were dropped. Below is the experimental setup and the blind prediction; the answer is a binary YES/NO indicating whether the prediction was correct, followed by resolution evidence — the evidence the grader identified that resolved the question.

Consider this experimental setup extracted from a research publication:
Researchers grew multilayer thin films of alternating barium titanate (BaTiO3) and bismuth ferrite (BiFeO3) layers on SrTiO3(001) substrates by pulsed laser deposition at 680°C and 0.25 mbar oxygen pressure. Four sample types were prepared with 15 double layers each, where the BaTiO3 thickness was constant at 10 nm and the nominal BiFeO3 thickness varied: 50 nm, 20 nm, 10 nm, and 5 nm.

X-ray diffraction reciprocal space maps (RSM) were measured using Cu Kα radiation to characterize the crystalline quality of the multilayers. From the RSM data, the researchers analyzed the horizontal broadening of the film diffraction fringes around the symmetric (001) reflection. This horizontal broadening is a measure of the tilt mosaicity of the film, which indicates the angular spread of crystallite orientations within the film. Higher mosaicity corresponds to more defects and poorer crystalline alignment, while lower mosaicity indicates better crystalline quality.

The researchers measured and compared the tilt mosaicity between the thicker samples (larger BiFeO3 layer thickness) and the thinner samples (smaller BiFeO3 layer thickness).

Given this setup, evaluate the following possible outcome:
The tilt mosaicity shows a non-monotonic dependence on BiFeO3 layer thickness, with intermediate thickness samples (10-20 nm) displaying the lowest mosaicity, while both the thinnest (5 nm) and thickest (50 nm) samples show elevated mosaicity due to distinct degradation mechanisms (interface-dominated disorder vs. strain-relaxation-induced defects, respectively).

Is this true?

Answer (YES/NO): NO